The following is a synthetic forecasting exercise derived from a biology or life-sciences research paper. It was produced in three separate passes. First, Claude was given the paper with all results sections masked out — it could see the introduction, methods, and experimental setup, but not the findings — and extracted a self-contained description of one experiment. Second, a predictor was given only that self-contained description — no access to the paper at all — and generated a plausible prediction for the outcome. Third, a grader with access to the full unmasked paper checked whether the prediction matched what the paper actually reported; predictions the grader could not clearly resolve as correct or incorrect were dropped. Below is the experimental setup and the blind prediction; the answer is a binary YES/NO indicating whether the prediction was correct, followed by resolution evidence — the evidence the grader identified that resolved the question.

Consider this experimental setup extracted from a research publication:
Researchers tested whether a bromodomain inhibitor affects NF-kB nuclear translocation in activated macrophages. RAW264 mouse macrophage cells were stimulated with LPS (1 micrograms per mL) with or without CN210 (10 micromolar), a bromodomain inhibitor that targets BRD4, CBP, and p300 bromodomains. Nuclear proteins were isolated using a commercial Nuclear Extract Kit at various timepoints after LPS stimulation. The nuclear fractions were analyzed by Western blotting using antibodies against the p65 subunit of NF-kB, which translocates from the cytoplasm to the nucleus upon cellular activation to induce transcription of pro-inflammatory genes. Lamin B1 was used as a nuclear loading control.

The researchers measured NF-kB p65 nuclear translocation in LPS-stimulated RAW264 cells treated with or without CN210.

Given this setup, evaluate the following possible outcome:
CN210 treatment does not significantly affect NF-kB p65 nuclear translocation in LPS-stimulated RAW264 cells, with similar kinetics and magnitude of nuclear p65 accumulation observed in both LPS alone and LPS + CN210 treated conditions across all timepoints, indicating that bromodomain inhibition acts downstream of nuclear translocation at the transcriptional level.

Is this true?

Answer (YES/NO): NO